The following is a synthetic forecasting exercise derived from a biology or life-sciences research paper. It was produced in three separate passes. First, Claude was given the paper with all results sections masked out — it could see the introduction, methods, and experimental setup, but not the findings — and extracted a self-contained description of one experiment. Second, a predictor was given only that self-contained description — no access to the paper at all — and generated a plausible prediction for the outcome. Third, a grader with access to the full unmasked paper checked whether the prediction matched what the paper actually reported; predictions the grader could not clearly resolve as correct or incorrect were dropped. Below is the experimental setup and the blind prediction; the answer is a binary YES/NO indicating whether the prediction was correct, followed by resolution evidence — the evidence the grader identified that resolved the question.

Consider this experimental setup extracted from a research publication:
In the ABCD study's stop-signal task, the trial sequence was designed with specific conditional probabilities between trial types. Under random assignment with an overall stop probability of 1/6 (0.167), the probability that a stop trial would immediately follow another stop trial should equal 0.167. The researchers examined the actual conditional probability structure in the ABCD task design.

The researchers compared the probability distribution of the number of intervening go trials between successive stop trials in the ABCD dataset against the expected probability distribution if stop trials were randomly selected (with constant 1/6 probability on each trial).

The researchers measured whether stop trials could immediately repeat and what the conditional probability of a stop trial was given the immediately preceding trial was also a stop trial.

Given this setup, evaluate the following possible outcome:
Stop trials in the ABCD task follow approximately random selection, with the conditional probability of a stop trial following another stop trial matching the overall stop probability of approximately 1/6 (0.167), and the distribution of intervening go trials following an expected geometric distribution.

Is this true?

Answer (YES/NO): NO